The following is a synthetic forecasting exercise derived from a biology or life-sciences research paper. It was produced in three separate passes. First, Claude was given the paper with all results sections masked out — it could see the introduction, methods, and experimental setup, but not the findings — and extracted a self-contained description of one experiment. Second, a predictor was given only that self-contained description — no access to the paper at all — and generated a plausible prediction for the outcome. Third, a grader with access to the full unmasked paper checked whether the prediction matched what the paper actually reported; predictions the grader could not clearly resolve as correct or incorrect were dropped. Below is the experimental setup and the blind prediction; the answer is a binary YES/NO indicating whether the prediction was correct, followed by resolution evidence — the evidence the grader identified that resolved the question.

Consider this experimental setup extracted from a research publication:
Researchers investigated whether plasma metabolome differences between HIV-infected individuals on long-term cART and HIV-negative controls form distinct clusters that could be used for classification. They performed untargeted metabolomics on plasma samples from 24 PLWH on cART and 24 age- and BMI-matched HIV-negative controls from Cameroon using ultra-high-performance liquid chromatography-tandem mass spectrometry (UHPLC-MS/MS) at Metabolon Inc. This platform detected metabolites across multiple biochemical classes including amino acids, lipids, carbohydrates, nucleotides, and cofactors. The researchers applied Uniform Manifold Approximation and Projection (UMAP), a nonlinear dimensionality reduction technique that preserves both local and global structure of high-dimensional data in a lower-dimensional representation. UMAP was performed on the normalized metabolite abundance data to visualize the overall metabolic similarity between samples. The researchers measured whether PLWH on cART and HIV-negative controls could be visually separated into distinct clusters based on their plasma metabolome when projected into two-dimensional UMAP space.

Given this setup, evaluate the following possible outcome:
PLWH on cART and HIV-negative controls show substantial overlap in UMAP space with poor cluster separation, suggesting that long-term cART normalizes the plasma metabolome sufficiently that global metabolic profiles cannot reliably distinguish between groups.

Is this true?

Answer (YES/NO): NO